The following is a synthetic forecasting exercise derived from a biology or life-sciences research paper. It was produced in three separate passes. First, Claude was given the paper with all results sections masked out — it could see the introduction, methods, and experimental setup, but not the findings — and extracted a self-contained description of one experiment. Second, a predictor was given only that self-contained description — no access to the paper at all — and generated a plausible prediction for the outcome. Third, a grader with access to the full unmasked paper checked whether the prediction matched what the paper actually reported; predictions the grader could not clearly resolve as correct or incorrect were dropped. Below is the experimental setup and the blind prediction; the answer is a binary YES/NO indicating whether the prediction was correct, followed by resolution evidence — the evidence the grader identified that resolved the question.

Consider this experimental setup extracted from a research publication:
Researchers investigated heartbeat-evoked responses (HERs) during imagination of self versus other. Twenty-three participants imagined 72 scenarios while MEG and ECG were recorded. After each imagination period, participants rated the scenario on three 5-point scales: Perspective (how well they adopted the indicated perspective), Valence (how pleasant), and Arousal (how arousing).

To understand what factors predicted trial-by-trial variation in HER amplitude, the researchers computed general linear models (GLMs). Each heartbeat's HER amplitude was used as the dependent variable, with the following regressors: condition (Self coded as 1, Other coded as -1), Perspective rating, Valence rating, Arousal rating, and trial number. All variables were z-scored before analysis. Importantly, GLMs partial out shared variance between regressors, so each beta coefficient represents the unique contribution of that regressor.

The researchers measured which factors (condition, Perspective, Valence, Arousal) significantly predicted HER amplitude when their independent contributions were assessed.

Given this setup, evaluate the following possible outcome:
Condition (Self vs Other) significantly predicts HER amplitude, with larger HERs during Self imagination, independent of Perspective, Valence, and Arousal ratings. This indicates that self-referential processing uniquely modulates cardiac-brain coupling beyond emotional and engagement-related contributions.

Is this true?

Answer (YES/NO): NO